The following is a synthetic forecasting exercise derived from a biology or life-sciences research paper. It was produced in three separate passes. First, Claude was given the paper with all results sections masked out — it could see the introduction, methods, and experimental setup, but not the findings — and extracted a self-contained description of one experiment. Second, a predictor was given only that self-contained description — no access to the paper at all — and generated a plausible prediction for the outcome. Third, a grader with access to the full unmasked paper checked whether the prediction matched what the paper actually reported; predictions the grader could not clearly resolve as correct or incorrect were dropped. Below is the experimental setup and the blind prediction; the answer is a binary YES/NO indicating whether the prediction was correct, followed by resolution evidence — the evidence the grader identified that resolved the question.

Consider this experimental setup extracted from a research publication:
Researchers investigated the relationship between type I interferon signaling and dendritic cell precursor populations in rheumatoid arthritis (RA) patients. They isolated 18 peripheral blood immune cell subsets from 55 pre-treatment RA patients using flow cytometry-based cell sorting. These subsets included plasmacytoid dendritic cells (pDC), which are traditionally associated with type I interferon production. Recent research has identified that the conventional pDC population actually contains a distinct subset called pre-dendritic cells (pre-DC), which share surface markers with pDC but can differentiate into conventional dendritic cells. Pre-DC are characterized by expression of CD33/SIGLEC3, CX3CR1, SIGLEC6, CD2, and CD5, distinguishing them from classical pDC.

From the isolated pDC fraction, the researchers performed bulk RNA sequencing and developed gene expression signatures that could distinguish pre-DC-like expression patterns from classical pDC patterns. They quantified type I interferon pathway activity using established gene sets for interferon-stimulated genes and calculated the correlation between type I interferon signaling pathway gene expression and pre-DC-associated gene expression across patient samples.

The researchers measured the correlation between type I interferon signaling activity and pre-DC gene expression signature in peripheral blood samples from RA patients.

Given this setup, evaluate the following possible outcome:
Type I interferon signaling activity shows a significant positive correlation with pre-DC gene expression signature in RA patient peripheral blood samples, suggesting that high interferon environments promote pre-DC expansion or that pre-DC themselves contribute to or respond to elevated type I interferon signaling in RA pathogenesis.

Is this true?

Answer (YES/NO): NO